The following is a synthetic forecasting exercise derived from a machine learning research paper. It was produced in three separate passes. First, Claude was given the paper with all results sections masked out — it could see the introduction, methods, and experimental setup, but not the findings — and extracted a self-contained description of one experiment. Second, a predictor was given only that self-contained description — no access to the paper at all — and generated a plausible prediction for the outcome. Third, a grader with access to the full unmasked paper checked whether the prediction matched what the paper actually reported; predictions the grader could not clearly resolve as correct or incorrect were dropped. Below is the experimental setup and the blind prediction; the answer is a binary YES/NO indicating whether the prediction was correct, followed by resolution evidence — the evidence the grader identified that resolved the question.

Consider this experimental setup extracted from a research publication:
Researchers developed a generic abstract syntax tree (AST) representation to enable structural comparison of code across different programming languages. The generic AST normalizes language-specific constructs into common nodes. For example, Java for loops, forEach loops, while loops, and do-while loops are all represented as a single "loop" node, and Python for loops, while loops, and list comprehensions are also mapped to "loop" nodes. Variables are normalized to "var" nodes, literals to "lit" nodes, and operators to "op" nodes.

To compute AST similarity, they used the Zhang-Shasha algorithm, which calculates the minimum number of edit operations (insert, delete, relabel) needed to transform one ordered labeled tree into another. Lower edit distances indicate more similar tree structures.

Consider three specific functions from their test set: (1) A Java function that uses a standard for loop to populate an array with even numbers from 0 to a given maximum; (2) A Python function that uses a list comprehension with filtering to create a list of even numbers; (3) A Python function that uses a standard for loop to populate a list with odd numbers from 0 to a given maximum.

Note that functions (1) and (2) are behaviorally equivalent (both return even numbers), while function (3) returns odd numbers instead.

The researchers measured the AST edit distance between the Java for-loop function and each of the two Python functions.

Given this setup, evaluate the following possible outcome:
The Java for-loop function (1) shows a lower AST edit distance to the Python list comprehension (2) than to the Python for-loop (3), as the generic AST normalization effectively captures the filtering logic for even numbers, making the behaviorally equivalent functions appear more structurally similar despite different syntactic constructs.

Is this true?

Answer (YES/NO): NO